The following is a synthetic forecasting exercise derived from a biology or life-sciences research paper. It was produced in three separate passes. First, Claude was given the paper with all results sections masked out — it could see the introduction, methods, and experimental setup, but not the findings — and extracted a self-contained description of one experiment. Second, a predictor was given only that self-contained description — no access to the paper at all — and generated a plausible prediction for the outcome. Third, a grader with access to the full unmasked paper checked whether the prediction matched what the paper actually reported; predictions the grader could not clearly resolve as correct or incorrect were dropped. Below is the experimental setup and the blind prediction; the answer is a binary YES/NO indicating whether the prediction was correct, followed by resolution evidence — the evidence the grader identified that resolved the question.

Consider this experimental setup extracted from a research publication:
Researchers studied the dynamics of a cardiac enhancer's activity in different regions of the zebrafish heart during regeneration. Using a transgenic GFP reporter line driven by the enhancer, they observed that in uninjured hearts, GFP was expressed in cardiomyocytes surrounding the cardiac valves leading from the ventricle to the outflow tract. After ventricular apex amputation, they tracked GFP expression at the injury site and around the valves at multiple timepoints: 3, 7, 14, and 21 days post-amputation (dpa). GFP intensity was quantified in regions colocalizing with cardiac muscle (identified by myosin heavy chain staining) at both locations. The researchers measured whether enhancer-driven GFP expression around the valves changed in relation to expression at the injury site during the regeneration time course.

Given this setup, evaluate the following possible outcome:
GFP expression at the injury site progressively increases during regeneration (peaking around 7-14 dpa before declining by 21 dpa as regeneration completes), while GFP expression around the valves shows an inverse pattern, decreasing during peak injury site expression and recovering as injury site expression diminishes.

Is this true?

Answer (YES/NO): YES